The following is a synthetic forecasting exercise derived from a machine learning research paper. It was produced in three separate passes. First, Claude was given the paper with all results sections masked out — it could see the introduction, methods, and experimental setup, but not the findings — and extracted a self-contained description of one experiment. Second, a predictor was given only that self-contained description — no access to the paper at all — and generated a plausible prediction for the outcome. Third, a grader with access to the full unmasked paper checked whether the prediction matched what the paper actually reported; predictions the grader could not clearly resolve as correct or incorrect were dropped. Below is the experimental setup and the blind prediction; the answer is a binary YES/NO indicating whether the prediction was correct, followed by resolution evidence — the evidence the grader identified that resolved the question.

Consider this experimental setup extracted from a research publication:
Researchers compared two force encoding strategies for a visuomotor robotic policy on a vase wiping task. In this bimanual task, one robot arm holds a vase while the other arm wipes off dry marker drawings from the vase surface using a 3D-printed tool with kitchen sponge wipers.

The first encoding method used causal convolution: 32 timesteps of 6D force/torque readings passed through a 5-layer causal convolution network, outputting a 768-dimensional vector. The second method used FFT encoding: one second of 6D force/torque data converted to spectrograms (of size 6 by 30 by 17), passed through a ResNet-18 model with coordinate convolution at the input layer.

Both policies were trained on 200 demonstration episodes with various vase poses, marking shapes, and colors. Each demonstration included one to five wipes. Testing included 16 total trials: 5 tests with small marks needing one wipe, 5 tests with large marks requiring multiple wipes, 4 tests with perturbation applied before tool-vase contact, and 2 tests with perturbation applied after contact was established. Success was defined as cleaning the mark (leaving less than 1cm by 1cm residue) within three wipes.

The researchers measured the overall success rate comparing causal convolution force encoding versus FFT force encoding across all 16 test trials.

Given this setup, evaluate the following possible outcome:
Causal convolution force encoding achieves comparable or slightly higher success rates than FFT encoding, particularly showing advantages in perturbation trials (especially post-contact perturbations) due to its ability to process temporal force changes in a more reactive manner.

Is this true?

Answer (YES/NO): NO